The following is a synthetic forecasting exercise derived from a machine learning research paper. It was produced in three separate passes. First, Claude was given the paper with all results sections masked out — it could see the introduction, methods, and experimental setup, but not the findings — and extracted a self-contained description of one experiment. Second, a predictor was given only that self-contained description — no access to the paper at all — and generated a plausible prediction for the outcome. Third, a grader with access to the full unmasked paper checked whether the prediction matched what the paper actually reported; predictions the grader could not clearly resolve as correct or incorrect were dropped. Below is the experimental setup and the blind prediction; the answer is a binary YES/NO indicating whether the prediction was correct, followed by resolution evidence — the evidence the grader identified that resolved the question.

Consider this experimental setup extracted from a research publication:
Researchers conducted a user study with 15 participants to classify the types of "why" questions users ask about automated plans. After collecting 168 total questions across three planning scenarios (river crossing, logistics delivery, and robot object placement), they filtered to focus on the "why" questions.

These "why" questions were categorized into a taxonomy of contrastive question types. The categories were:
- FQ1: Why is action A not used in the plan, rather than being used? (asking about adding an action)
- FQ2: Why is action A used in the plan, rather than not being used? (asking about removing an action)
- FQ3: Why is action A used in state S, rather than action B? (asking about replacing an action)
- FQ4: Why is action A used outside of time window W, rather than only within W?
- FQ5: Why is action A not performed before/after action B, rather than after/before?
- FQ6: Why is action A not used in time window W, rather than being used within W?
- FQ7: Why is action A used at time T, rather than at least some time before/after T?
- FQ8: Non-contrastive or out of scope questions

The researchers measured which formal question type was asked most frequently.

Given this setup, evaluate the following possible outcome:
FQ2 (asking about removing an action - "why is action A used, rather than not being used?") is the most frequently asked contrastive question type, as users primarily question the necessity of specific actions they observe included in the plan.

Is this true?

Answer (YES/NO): YES